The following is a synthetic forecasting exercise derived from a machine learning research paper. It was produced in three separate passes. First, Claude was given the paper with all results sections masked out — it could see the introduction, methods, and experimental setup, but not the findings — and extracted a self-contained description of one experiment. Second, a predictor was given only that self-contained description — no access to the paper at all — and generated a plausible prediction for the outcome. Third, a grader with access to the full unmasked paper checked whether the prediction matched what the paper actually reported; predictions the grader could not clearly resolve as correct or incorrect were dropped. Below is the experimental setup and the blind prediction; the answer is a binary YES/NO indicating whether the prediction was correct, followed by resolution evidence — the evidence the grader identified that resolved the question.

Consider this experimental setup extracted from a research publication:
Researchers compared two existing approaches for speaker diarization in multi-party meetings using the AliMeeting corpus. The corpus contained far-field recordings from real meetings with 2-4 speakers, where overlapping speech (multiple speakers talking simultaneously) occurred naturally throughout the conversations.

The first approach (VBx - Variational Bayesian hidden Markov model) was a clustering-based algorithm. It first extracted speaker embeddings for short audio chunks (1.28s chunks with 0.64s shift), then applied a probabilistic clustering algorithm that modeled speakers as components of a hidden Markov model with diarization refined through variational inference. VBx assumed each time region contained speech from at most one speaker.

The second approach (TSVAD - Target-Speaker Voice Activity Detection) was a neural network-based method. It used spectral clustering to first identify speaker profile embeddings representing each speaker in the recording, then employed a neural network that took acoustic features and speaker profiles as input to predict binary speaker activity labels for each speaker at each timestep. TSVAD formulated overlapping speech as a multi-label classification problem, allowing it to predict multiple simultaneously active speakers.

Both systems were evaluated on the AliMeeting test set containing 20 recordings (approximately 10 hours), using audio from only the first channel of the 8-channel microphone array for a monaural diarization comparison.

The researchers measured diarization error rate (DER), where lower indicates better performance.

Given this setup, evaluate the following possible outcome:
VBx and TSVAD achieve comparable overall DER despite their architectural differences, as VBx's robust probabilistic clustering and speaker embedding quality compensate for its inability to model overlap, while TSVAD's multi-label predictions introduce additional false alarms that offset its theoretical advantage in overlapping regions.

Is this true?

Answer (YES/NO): NO